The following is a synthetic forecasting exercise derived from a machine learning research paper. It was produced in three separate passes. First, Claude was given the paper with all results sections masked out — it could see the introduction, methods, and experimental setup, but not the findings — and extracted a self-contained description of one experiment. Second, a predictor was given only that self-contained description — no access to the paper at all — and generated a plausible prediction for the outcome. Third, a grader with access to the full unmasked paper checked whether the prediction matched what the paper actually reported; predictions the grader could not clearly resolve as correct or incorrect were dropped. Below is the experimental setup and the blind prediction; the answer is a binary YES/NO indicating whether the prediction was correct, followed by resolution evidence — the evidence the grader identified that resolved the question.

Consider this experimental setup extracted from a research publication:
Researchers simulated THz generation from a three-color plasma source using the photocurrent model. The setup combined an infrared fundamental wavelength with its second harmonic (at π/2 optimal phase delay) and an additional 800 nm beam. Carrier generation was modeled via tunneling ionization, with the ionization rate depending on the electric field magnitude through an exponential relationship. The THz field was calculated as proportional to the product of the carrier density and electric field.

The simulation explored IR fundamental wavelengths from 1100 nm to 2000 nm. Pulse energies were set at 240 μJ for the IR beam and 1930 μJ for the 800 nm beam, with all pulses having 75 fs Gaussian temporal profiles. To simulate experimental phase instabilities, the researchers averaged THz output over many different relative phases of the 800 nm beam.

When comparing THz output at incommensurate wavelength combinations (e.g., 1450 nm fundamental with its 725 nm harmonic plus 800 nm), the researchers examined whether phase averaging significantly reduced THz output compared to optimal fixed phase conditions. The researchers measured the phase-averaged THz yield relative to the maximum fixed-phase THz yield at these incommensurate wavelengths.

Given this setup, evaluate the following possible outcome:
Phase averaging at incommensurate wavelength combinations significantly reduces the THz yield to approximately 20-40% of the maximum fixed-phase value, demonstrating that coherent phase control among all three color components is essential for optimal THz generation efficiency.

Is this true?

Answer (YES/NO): NO